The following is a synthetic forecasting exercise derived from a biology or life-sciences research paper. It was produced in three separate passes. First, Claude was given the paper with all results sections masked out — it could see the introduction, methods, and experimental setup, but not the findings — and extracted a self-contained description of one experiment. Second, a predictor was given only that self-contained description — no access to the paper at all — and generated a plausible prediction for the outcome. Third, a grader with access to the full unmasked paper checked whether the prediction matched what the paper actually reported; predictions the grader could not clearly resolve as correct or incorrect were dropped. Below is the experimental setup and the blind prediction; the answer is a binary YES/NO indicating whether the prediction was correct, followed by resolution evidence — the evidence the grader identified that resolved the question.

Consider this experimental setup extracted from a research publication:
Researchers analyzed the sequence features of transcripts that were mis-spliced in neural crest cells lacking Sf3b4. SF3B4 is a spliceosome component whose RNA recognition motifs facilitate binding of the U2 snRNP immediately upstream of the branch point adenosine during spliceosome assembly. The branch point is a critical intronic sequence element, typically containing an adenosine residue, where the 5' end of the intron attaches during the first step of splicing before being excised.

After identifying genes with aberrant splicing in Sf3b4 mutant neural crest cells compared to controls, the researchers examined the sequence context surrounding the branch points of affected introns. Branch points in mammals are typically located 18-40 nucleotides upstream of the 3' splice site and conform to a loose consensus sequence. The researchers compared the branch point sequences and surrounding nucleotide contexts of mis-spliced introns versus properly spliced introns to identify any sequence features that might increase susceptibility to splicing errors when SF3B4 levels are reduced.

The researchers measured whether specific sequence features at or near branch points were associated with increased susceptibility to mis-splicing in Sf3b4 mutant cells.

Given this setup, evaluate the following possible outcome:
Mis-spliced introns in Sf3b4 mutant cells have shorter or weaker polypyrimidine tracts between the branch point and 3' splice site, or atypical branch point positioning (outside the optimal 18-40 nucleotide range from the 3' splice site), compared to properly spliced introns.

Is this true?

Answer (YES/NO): NO